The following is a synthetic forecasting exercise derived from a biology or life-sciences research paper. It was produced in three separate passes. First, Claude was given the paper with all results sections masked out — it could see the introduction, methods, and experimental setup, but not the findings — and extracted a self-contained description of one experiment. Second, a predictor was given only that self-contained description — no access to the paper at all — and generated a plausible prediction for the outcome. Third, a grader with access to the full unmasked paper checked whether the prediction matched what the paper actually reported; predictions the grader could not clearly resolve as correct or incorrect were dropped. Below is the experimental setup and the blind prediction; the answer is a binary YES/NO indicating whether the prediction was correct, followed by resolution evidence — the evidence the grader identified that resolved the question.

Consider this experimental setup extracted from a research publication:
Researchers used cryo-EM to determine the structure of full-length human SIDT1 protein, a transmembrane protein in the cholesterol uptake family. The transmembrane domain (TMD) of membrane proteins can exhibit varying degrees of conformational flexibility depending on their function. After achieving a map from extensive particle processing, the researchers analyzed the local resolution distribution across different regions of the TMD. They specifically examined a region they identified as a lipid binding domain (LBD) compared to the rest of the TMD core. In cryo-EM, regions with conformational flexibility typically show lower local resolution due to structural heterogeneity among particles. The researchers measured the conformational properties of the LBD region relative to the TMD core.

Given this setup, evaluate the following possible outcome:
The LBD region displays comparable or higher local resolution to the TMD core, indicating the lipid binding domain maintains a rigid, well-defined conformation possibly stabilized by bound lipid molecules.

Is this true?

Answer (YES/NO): NO